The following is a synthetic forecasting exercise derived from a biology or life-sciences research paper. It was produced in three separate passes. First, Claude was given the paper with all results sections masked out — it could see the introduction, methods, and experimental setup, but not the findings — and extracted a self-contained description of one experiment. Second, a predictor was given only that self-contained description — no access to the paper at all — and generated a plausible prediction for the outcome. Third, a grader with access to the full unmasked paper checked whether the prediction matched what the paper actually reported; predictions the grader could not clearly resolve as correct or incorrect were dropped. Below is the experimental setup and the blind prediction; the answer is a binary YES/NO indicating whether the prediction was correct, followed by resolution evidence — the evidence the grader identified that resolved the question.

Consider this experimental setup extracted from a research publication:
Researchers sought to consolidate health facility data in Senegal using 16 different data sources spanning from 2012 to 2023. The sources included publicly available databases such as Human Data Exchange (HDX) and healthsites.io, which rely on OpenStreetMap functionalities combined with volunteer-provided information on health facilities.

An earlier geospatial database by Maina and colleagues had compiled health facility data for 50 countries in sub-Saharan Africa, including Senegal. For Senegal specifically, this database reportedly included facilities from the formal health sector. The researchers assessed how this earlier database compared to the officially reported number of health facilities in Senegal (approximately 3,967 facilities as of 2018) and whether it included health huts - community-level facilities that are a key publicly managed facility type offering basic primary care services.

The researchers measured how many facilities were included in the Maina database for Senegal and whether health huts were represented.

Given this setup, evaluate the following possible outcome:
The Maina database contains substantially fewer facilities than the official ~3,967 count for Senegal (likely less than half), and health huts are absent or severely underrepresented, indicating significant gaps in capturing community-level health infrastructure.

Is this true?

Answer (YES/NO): YES